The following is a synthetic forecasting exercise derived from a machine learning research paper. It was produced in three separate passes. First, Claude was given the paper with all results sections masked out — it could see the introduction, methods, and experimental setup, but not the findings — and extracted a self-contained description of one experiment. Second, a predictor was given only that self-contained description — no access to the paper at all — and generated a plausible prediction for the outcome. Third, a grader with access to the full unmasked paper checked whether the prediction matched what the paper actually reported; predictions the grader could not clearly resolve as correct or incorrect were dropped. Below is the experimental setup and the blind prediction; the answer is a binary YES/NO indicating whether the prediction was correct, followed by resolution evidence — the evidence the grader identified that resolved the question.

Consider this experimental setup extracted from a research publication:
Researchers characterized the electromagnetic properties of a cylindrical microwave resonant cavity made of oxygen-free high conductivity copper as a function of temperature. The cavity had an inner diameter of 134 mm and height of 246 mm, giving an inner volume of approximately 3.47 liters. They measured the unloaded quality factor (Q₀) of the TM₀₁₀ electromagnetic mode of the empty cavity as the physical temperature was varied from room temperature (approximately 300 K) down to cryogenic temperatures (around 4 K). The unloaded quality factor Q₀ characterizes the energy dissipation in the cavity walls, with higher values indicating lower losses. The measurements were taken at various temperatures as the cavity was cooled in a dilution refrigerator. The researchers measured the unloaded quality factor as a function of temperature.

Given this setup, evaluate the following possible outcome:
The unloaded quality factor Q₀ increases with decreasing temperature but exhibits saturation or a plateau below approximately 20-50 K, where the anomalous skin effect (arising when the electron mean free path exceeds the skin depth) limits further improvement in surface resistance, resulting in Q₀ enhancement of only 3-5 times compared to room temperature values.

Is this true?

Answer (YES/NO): YES